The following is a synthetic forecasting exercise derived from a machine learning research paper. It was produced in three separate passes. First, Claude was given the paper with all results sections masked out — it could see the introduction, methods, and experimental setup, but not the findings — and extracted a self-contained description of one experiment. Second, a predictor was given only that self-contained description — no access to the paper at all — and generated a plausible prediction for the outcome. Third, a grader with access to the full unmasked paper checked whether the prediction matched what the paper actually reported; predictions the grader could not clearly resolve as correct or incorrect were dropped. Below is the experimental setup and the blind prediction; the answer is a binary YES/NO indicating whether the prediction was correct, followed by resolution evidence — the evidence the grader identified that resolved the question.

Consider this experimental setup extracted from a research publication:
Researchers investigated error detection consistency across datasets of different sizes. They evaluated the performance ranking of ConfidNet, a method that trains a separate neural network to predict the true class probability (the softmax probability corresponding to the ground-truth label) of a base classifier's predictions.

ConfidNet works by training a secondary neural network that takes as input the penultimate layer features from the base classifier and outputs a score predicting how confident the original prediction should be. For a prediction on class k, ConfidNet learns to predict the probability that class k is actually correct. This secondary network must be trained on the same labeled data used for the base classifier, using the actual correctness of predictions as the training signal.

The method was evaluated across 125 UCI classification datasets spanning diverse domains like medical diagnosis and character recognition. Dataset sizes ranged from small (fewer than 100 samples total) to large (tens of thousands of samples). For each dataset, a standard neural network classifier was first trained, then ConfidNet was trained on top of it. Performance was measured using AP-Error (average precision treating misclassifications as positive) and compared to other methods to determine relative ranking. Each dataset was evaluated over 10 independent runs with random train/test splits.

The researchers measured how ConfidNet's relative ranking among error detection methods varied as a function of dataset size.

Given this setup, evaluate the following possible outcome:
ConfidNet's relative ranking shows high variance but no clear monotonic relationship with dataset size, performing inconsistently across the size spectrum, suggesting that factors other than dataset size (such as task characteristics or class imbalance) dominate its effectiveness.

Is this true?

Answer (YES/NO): NO